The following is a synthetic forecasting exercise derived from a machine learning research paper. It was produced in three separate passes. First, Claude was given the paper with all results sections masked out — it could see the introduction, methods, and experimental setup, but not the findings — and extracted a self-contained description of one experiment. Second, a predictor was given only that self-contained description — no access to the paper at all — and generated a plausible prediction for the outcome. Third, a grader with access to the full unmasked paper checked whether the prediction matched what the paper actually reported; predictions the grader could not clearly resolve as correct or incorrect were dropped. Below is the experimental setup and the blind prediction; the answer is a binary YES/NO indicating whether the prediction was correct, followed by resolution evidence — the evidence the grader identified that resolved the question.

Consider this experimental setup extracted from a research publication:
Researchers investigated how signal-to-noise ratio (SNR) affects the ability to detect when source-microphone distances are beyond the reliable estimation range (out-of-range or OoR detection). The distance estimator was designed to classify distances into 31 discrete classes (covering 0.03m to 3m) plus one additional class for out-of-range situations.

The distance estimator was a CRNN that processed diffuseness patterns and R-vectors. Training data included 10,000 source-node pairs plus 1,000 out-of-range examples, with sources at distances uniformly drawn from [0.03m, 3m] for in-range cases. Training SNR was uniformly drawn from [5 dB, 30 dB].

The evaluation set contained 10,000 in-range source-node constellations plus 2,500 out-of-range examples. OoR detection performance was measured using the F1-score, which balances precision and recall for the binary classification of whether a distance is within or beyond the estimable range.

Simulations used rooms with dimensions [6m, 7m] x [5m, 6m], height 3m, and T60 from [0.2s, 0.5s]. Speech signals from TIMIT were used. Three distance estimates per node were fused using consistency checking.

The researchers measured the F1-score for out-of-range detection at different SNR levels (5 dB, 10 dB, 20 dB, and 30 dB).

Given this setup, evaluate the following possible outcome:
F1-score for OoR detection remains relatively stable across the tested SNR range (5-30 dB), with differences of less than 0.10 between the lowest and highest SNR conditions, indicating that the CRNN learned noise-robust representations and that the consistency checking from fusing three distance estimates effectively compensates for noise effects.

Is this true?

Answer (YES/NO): YES